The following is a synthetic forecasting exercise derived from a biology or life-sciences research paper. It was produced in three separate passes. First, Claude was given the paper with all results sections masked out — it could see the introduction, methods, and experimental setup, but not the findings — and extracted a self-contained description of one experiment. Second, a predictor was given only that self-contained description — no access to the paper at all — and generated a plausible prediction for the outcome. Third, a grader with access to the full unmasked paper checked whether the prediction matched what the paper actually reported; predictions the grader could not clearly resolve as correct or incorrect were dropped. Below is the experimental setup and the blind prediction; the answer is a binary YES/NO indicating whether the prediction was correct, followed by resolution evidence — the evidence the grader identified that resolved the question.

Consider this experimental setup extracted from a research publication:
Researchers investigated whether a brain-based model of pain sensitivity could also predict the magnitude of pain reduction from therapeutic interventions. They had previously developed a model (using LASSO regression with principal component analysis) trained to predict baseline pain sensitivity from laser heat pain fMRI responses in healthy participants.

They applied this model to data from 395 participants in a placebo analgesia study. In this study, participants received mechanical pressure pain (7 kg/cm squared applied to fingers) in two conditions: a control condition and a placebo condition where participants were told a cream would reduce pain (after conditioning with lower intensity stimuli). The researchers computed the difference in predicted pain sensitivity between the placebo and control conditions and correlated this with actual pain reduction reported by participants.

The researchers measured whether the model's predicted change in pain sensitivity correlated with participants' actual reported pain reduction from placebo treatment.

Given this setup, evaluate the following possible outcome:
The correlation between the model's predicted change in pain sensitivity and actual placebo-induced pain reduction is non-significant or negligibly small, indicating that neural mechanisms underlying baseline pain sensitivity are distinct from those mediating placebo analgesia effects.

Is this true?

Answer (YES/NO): NO